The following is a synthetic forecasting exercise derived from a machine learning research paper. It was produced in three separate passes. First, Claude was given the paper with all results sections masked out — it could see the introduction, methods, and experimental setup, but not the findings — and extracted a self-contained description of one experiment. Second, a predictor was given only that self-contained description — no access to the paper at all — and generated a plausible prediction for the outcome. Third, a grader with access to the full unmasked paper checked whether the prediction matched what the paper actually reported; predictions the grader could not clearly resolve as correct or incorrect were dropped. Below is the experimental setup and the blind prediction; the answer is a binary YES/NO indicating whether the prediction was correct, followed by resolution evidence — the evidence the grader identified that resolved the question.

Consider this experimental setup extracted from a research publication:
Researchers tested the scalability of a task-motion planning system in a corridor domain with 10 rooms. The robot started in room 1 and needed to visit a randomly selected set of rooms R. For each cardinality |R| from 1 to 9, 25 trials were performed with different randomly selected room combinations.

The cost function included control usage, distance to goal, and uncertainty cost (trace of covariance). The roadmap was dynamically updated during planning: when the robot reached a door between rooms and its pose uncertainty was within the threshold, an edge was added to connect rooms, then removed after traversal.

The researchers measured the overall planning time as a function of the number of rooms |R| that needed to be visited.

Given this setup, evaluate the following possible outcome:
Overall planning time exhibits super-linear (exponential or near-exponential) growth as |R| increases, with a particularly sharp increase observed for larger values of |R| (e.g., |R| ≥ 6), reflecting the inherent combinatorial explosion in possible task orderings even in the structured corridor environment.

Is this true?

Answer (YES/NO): YES